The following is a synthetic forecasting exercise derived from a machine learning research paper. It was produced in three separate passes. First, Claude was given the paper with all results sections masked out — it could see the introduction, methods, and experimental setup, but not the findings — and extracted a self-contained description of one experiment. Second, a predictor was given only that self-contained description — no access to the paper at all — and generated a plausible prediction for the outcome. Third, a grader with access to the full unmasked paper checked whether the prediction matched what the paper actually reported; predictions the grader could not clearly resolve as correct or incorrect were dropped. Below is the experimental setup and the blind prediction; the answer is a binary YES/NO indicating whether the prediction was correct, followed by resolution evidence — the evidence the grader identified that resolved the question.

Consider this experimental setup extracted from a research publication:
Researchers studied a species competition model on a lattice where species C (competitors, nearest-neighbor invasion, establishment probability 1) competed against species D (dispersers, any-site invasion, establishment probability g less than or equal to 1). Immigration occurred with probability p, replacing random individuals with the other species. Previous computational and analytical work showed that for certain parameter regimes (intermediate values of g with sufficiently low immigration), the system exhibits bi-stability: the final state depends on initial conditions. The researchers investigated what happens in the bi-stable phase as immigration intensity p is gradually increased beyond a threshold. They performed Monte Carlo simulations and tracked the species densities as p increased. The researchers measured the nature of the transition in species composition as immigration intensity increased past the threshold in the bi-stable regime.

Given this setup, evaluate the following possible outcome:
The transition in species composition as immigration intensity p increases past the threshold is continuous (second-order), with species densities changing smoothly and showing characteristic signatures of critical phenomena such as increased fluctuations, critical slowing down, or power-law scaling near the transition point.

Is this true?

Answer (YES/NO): NO